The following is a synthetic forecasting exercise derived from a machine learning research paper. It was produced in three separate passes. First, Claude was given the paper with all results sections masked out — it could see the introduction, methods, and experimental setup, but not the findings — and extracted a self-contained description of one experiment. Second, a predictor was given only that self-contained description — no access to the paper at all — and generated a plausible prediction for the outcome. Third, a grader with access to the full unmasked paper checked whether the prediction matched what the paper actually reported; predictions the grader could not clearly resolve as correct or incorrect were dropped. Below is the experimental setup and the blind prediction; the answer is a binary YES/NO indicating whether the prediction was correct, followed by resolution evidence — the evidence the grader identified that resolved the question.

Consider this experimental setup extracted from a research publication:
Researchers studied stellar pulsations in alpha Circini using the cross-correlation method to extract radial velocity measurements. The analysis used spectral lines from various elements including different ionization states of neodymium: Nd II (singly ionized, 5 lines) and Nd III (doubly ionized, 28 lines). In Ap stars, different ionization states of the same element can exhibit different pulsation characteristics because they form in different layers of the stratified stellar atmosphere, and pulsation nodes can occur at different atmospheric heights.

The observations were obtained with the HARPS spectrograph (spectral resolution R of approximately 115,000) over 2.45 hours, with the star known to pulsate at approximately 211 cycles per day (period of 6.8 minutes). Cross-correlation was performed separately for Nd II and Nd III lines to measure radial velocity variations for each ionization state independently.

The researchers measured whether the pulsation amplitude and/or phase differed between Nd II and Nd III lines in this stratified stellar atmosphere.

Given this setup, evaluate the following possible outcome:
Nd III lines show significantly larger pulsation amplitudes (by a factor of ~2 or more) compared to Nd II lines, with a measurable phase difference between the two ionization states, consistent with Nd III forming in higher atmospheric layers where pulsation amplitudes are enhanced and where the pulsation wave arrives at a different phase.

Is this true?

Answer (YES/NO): NO